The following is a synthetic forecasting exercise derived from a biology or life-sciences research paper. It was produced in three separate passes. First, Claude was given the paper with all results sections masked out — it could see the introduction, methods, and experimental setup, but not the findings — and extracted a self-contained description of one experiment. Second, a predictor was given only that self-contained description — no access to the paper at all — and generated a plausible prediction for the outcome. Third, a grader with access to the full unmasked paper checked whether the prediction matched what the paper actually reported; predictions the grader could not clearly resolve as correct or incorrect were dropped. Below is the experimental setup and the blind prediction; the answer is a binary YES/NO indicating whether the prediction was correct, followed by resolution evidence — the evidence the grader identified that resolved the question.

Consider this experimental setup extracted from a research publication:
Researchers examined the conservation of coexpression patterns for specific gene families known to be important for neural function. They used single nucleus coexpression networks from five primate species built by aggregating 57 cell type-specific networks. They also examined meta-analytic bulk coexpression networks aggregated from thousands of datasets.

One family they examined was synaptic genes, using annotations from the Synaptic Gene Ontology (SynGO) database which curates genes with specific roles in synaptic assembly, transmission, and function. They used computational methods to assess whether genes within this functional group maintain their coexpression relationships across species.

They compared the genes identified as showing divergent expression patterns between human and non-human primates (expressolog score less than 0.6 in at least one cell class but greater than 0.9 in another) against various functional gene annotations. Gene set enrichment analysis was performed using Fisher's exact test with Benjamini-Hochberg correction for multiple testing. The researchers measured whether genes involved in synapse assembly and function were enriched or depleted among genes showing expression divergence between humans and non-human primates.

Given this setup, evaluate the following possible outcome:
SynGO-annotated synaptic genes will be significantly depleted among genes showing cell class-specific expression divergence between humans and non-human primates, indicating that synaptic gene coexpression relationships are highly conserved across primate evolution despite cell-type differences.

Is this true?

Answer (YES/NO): NO